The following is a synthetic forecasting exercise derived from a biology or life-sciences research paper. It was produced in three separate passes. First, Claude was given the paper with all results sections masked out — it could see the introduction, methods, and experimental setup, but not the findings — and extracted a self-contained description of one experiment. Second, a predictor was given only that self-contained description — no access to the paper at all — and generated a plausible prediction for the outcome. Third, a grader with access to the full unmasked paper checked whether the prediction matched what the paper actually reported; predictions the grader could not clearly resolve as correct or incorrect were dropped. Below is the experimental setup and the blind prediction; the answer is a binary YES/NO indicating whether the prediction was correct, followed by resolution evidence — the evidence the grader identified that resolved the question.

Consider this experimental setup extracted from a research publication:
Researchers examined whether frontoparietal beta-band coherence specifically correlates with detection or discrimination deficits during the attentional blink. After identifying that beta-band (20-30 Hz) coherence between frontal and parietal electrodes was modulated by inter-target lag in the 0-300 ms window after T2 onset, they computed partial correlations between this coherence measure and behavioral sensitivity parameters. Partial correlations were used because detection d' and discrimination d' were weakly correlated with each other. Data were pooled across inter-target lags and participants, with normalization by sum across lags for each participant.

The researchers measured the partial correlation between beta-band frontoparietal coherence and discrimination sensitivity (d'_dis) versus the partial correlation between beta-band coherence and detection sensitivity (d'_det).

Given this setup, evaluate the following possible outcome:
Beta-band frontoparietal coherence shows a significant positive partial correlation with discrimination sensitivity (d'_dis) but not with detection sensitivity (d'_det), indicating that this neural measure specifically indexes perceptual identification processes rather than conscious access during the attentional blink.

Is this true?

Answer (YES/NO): YES